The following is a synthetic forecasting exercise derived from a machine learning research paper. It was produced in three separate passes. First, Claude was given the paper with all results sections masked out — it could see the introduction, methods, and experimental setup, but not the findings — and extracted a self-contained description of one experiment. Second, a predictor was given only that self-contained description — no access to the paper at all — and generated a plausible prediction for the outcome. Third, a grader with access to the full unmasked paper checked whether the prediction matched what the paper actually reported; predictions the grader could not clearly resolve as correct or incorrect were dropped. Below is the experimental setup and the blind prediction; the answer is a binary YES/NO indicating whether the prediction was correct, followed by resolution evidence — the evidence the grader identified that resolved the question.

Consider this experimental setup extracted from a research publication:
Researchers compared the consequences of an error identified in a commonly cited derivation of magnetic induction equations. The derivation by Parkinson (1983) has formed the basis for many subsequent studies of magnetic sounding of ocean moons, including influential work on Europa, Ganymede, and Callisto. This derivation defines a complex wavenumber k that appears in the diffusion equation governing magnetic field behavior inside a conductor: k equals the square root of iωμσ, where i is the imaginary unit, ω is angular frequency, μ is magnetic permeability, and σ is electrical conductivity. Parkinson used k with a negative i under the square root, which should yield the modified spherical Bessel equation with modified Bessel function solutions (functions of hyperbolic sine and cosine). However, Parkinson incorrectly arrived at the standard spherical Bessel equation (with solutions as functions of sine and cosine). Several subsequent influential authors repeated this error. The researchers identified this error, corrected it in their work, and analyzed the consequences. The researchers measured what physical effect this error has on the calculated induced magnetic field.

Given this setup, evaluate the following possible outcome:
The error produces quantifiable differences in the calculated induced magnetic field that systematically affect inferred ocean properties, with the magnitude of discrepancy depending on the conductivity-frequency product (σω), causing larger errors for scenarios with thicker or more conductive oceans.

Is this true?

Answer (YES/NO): NO